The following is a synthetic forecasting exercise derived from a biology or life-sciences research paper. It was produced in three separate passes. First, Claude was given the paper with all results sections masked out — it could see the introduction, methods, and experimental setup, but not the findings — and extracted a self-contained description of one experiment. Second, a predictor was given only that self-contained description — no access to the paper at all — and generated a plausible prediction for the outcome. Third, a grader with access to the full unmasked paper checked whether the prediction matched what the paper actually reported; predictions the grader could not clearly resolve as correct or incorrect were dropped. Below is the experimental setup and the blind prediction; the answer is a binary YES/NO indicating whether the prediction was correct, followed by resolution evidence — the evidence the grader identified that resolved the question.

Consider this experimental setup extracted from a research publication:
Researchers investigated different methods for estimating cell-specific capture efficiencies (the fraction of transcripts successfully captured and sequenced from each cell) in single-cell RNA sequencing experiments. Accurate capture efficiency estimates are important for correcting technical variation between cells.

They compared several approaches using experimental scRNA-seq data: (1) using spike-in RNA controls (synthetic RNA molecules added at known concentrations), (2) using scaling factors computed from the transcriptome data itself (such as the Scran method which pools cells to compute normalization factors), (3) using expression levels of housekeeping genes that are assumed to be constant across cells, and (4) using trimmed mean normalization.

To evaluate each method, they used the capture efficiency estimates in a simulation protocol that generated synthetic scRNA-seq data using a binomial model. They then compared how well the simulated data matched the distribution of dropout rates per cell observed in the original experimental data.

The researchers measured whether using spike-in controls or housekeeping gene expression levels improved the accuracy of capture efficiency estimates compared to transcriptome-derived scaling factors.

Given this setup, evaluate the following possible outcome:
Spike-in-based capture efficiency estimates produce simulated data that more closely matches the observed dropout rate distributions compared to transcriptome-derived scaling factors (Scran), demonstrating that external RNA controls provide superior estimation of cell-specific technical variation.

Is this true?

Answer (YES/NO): NO